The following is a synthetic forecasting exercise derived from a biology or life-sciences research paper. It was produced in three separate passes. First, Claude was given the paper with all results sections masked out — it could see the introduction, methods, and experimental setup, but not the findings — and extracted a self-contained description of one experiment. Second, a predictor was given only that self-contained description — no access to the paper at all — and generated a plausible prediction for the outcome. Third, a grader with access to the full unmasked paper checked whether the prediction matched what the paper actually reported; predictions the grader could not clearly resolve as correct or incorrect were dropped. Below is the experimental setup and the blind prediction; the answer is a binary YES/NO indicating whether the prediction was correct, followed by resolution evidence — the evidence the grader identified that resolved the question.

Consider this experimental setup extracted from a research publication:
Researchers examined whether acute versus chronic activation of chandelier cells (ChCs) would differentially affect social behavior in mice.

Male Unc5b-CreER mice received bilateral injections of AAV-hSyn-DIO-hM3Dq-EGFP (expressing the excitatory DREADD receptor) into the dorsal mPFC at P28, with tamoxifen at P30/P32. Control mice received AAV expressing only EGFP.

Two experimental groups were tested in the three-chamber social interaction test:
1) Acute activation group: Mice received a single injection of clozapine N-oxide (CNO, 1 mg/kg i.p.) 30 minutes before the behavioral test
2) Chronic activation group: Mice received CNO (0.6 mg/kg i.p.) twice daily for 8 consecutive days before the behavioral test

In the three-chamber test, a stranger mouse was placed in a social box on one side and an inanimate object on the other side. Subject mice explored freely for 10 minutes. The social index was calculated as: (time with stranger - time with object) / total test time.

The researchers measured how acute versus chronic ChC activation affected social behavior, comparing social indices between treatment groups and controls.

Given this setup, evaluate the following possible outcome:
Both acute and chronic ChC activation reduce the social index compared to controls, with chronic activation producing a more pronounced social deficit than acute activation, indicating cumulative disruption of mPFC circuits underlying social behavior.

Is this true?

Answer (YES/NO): NO